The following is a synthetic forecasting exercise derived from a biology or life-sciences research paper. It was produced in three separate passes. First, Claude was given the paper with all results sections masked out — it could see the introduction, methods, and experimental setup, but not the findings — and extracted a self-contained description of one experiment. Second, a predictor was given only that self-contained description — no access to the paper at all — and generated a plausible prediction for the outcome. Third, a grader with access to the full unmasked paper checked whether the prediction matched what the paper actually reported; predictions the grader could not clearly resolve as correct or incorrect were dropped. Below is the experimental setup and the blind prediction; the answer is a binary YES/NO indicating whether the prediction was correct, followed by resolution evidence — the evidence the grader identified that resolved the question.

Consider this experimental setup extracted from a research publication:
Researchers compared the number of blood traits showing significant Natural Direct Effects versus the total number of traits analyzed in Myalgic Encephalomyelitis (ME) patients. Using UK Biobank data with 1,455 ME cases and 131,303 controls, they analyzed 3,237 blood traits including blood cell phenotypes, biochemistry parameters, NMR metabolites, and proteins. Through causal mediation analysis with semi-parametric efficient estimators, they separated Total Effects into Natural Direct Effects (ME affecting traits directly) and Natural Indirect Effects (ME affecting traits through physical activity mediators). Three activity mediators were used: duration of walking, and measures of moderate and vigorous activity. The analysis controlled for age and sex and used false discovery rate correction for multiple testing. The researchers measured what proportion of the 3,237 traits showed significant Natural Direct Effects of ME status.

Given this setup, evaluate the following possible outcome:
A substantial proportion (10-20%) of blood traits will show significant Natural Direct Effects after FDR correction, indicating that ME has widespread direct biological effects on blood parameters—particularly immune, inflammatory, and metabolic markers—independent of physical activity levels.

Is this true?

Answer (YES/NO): NO